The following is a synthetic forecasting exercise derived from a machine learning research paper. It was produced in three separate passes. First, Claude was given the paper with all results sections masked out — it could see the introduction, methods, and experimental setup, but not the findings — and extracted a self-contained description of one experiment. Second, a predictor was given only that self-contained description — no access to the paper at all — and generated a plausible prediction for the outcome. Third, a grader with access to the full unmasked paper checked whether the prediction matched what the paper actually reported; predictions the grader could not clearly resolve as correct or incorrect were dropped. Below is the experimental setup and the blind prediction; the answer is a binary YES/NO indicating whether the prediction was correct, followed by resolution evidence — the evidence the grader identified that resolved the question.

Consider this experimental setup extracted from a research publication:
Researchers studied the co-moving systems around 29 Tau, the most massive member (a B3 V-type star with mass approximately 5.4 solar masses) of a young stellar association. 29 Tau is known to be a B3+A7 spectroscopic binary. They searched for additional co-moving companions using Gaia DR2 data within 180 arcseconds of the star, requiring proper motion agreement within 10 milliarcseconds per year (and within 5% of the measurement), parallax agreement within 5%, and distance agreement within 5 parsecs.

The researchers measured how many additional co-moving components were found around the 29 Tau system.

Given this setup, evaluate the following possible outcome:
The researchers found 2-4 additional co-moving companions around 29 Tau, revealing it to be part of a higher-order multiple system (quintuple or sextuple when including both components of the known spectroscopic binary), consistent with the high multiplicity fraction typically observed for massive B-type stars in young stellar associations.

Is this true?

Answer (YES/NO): YES